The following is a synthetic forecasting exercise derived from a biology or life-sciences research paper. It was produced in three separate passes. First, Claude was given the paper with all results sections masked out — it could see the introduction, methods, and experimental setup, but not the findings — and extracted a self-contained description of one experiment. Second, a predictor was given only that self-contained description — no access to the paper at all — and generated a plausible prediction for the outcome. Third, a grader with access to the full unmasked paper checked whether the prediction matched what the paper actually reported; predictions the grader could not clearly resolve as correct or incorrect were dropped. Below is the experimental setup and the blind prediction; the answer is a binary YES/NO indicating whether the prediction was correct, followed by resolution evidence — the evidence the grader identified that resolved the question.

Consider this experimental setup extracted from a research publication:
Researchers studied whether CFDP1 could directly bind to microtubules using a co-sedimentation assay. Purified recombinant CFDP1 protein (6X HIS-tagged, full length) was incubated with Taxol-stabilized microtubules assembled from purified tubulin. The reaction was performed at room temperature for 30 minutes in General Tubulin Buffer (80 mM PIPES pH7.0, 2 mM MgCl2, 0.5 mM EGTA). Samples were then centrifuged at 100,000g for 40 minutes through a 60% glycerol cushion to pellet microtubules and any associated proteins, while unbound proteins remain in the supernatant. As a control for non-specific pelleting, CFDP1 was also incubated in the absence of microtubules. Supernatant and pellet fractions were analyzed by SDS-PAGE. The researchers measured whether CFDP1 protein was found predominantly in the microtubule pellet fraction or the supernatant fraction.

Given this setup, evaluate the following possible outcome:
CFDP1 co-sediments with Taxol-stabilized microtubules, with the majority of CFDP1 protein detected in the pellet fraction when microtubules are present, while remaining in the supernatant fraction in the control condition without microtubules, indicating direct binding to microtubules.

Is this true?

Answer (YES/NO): YES